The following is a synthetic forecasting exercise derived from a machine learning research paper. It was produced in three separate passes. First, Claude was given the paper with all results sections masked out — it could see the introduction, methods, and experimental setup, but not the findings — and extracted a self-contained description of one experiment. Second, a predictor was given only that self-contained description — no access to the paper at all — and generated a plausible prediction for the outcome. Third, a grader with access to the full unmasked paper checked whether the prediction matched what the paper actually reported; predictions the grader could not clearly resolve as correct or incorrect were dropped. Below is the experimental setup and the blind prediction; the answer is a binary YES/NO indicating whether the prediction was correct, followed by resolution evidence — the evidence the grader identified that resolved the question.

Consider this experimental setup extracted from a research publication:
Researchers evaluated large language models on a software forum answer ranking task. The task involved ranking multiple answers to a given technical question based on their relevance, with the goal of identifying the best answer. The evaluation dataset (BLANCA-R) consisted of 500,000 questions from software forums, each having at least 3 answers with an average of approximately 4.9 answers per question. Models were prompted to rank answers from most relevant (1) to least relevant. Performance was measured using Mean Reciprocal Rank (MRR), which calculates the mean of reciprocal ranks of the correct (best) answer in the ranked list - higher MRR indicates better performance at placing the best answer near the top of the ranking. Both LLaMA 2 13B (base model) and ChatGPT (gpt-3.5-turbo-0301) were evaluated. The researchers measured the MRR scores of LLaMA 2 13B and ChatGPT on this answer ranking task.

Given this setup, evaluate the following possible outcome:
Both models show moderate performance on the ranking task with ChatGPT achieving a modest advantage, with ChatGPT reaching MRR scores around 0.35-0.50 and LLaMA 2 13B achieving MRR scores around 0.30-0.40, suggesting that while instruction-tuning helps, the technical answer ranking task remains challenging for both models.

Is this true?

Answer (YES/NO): NO